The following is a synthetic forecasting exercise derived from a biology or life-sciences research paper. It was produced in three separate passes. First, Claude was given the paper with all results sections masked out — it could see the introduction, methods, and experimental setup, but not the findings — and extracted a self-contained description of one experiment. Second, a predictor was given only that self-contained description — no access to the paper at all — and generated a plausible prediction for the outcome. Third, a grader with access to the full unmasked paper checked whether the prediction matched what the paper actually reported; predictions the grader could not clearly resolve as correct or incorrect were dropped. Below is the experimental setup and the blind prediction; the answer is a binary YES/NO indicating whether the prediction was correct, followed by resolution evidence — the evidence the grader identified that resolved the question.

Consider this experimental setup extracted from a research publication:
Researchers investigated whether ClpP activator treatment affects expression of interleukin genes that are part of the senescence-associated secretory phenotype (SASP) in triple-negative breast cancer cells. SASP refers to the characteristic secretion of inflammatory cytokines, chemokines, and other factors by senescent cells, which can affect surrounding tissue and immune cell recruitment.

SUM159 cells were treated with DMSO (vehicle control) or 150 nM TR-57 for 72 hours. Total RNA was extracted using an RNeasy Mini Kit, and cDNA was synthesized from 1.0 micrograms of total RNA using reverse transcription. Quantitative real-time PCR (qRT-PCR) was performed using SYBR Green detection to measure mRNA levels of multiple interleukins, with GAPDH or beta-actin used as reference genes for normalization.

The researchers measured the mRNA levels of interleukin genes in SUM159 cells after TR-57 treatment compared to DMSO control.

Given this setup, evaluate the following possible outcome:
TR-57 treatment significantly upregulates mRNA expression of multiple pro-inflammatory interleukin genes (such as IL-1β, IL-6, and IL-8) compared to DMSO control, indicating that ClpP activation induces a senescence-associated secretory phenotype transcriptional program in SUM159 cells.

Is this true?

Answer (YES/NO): YES